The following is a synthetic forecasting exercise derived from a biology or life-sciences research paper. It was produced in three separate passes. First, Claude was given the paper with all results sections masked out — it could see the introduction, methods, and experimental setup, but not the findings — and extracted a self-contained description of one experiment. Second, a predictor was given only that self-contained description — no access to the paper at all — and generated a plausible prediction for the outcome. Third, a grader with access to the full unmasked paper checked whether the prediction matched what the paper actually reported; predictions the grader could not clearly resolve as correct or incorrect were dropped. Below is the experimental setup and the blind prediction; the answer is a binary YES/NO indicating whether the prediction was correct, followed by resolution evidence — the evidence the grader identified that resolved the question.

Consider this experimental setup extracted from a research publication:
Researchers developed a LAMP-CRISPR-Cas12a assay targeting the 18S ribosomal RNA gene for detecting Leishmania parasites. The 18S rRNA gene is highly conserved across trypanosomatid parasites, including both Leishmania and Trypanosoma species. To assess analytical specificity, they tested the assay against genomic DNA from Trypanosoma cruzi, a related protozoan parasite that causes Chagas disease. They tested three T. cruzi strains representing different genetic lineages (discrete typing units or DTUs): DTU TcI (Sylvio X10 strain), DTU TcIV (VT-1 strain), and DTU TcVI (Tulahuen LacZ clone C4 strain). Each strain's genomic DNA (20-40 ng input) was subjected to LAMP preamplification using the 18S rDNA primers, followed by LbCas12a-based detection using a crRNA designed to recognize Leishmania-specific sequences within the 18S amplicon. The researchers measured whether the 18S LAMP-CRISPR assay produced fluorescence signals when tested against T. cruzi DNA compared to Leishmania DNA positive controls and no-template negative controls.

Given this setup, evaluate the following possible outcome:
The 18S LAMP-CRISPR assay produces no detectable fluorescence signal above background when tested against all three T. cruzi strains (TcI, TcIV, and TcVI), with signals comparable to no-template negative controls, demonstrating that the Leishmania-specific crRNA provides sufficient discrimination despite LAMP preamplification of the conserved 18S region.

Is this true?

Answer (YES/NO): YES